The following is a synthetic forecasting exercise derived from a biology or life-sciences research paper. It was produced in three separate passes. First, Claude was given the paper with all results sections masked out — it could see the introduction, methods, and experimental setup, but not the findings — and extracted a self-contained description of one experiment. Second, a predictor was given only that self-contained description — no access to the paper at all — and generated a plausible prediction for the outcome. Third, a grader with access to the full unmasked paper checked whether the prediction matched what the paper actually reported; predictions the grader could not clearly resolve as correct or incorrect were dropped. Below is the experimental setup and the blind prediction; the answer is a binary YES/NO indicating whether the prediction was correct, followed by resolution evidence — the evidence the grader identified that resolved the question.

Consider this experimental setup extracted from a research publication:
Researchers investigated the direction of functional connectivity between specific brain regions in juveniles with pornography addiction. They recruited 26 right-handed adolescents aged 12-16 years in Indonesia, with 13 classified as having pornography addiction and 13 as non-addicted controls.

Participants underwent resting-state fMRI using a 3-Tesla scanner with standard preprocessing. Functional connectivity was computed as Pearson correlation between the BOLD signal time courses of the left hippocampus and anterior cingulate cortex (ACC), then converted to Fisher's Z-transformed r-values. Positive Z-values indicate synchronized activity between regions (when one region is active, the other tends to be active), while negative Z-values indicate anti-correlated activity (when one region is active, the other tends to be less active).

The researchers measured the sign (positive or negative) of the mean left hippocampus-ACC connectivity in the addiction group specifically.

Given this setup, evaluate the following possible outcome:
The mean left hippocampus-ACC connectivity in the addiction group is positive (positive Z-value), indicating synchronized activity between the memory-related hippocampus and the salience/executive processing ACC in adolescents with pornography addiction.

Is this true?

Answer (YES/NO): NO